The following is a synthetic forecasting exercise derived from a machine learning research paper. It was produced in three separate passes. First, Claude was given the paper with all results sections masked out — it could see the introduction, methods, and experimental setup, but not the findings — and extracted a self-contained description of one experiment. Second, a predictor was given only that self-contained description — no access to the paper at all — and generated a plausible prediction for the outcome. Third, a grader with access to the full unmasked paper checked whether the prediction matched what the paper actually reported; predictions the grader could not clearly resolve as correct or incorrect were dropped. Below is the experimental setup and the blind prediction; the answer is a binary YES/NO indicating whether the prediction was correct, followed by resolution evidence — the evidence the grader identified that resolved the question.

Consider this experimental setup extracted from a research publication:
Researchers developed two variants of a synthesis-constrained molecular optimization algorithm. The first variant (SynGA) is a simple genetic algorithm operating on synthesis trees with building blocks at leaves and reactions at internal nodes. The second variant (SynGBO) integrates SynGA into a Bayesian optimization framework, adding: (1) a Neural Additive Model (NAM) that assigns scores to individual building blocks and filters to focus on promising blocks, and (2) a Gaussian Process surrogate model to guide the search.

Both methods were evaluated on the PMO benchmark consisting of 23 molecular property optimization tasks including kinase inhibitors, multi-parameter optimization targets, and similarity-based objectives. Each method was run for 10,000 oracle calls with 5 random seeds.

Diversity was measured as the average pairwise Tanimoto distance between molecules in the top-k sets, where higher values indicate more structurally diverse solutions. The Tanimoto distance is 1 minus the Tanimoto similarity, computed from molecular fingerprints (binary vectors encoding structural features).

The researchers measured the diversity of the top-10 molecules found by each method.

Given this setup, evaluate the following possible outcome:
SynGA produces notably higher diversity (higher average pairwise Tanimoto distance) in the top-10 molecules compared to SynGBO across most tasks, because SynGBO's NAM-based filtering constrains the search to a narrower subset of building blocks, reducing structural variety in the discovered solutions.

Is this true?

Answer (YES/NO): YES